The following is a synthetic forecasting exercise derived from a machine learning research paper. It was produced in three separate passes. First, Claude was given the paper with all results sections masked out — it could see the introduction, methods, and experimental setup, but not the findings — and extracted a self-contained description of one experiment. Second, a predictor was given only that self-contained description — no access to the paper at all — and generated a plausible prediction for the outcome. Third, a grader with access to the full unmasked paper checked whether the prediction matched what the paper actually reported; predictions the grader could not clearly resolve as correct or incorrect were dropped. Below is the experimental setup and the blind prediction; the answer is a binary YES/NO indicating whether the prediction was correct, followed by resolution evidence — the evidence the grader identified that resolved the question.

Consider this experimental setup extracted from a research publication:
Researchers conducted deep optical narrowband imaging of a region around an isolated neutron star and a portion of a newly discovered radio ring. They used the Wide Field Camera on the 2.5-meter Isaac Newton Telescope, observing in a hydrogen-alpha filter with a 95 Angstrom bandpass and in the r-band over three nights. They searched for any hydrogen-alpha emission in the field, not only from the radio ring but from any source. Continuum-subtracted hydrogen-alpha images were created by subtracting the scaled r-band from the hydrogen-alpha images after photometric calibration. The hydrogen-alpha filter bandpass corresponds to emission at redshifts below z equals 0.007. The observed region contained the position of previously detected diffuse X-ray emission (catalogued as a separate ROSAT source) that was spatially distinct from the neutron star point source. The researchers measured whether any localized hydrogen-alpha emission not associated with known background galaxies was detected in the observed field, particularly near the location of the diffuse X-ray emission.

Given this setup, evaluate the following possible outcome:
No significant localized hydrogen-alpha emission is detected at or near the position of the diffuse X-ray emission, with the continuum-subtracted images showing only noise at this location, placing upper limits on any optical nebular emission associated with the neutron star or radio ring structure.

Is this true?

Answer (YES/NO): NO